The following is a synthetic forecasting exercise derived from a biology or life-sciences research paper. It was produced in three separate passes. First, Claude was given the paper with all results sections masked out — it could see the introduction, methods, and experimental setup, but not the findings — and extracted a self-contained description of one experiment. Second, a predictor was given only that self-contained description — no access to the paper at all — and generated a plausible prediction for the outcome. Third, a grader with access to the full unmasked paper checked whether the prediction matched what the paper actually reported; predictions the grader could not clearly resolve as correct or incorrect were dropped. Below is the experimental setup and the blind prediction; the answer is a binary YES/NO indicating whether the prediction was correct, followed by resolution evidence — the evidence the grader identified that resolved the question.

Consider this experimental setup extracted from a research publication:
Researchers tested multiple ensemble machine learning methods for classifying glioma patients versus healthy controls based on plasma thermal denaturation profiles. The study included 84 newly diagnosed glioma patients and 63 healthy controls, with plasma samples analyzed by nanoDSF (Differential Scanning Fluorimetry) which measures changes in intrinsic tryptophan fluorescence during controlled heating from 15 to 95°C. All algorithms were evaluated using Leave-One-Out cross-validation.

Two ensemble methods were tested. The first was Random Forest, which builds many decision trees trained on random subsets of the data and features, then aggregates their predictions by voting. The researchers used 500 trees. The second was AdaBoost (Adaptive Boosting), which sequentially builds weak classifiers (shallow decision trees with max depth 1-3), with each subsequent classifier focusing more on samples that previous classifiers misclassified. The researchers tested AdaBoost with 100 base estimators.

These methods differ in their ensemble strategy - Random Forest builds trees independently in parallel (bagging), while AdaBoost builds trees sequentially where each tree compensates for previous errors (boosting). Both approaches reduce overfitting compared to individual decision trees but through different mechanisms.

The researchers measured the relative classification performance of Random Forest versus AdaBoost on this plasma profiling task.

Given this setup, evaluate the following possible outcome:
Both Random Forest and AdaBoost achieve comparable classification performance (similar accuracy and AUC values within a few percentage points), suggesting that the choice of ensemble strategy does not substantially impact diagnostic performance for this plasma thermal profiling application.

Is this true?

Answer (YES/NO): NO